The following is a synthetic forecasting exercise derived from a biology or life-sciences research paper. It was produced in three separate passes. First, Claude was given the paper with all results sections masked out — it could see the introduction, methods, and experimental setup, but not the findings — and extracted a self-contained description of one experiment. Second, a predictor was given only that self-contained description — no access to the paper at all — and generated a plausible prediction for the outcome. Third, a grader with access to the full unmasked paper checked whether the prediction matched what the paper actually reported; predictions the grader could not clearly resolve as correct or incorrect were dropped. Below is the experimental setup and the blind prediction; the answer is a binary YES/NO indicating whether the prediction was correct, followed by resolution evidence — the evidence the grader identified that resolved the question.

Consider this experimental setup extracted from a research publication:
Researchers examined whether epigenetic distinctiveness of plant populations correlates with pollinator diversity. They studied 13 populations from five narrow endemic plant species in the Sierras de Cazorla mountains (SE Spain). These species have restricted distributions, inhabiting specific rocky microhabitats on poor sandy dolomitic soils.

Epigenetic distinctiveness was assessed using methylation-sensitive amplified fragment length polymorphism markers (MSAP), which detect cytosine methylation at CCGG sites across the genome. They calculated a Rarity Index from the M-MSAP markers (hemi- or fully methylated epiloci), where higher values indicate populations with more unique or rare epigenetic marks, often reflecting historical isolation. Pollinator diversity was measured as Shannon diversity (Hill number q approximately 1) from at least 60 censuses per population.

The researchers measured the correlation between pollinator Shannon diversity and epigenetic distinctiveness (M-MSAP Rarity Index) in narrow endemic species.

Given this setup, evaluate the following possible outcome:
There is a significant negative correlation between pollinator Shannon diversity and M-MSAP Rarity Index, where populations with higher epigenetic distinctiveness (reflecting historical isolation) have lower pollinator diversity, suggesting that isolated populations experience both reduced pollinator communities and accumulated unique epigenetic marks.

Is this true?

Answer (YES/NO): YES